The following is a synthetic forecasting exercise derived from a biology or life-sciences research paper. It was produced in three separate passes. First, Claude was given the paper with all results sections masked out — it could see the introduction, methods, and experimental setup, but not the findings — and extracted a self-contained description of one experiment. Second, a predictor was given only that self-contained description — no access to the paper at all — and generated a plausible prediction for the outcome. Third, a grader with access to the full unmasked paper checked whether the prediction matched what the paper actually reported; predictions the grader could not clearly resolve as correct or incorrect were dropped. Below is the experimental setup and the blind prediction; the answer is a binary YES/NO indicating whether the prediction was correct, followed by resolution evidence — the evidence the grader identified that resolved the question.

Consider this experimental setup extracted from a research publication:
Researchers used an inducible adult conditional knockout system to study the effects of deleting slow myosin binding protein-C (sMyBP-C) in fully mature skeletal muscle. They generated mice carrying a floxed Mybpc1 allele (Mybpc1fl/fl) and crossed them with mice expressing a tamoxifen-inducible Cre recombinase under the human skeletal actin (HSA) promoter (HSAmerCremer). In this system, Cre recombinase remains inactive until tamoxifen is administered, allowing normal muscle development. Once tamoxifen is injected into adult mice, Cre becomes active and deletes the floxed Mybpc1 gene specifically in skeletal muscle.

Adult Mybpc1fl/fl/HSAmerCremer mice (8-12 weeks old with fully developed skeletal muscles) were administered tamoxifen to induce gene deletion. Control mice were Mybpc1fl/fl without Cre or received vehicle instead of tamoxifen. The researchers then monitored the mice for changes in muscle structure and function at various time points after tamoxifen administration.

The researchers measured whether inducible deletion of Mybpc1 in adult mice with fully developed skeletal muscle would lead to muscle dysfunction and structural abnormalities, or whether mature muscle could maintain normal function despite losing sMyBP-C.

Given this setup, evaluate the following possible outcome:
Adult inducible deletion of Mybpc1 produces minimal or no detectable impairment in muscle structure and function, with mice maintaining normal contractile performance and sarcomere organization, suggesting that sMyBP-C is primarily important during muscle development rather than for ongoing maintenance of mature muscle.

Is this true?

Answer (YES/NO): NO